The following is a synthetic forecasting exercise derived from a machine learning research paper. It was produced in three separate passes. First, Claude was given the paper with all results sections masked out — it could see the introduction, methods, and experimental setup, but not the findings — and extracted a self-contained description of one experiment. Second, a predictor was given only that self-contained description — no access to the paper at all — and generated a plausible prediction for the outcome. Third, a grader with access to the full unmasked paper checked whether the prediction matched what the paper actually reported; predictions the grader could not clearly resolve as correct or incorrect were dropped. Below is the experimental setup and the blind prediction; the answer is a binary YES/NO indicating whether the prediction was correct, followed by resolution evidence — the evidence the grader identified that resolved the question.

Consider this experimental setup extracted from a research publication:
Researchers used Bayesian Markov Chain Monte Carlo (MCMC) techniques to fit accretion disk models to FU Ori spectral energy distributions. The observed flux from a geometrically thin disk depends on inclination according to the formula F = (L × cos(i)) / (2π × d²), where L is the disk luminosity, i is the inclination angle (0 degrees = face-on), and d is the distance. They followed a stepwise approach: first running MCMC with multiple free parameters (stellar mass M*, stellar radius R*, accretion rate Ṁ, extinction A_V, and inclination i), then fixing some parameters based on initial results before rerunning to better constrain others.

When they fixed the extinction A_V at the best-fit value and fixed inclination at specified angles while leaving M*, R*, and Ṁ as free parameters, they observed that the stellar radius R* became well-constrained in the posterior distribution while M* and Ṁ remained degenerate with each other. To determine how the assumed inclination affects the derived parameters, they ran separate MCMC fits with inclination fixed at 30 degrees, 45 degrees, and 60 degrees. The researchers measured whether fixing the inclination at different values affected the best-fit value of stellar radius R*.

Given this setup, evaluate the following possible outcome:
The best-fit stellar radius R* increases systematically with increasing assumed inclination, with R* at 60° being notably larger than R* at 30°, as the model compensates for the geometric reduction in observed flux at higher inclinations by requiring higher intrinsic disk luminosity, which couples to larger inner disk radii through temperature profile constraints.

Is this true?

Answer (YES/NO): YES